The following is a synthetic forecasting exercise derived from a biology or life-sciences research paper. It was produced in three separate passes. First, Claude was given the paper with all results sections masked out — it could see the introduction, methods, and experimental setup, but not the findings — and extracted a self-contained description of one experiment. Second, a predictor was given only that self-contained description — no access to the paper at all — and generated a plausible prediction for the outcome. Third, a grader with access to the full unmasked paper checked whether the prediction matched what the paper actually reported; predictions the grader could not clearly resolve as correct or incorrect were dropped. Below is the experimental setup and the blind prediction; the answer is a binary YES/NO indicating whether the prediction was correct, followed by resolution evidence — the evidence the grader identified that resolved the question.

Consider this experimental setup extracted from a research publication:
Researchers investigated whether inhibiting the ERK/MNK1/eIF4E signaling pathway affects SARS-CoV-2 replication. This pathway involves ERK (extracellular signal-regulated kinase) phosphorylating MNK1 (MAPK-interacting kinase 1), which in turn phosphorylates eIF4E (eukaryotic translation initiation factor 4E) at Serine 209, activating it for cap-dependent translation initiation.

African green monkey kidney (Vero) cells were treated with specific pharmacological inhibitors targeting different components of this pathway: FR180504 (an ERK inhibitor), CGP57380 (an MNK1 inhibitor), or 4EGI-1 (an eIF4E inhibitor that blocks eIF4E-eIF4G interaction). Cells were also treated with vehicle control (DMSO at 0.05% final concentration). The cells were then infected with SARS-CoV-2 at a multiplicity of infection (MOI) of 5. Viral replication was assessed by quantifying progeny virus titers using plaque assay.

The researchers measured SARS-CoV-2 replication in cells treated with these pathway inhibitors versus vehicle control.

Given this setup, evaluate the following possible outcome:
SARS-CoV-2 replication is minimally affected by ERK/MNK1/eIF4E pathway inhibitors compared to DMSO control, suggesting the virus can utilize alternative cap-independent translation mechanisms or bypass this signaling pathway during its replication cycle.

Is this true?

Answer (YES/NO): NO